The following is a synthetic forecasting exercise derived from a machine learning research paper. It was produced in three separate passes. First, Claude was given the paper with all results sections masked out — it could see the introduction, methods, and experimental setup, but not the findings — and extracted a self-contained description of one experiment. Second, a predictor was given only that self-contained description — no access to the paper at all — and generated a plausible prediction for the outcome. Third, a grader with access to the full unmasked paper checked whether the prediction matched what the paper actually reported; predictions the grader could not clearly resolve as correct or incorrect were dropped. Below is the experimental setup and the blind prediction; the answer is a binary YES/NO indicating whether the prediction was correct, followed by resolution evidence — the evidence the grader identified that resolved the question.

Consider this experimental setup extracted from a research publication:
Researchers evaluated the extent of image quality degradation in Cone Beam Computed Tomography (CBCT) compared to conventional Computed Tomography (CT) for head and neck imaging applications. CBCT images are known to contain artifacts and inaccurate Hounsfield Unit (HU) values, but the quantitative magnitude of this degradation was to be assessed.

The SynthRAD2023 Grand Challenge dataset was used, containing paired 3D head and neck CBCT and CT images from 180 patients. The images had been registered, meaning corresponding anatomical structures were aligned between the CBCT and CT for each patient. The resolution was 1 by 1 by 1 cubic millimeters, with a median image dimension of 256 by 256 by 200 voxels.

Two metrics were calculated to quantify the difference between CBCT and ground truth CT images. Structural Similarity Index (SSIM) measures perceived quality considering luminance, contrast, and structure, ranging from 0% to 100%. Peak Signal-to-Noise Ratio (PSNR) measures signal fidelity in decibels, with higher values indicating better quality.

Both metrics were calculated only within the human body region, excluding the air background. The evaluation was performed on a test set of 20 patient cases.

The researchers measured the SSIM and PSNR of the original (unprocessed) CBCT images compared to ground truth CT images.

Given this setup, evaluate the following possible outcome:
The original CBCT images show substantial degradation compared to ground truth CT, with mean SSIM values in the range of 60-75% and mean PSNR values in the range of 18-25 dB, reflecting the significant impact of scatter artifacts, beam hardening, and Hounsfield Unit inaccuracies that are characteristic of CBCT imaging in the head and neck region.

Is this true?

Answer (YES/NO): NO